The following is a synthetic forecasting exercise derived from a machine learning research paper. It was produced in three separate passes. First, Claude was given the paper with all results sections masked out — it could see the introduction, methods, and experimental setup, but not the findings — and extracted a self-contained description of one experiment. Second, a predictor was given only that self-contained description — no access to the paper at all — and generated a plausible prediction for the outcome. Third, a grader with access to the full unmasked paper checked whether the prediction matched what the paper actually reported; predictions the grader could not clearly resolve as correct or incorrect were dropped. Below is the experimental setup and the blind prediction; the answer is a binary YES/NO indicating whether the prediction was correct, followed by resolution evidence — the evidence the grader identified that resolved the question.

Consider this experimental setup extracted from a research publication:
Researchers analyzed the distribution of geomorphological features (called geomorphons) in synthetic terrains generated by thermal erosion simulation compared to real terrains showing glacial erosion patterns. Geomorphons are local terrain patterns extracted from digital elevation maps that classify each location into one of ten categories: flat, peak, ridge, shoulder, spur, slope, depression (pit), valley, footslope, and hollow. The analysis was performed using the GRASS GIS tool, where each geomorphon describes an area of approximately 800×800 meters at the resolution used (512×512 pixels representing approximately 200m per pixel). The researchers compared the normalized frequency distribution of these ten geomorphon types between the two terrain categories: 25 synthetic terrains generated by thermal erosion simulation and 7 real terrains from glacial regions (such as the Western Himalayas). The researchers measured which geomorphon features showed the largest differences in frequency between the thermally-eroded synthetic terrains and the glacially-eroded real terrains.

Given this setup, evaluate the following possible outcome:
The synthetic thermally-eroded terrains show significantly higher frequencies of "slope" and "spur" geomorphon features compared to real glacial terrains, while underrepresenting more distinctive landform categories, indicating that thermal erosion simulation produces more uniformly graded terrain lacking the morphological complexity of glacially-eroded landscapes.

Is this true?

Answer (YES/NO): NO